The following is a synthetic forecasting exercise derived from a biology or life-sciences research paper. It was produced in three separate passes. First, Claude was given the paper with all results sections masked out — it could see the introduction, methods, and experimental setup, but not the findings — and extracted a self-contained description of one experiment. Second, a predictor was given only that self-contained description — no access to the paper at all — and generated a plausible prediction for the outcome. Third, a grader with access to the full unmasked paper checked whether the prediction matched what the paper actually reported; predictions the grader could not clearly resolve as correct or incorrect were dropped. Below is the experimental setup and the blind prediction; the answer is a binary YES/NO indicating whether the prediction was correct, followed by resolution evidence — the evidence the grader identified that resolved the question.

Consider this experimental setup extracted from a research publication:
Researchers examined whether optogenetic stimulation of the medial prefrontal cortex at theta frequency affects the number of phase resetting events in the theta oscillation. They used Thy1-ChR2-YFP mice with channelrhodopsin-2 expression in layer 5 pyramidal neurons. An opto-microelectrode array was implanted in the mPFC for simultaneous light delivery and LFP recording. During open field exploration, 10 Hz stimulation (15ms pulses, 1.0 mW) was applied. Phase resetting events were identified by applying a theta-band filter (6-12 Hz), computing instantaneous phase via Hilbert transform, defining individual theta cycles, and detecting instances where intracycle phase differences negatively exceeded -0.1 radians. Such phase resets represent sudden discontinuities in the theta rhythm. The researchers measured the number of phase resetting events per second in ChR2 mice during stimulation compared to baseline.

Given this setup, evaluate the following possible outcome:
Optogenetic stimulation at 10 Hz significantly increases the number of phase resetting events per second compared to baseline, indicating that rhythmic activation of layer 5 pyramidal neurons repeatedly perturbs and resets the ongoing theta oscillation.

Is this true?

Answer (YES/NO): NO